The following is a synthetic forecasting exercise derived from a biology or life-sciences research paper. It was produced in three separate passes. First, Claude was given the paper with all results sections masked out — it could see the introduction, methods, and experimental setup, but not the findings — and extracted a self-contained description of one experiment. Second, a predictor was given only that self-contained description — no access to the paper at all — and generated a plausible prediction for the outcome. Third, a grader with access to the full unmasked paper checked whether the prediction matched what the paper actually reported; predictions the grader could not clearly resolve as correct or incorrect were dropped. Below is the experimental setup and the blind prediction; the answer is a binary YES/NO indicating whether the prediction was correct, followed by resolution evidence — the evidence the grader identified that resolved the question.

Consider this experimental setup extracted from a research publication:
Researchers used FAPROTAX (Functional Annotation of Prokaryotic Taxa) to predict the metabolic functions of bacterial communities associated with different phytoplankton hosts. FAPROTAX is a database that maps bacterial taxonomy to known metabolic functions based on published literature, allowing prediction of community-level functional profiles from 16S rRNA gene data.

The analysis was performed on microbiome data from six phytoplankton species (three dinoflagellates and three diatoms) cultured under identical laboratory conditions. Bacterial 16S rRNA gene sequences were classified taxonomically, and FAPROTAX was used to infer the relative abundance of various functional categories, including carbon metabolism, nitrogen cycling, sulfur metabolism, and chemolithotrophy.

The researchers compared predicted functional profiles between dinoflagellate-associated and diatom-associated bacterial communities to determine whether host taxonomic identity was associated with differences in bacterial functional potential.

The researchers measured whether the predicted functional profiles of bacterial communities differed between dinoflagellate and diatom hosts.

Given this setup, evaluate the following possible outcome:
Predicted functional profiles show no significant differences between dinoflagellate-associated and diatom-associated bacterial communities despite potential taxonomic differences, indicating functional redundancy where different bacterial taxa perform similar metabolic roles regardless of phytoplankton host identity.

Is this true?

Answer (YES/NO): NO